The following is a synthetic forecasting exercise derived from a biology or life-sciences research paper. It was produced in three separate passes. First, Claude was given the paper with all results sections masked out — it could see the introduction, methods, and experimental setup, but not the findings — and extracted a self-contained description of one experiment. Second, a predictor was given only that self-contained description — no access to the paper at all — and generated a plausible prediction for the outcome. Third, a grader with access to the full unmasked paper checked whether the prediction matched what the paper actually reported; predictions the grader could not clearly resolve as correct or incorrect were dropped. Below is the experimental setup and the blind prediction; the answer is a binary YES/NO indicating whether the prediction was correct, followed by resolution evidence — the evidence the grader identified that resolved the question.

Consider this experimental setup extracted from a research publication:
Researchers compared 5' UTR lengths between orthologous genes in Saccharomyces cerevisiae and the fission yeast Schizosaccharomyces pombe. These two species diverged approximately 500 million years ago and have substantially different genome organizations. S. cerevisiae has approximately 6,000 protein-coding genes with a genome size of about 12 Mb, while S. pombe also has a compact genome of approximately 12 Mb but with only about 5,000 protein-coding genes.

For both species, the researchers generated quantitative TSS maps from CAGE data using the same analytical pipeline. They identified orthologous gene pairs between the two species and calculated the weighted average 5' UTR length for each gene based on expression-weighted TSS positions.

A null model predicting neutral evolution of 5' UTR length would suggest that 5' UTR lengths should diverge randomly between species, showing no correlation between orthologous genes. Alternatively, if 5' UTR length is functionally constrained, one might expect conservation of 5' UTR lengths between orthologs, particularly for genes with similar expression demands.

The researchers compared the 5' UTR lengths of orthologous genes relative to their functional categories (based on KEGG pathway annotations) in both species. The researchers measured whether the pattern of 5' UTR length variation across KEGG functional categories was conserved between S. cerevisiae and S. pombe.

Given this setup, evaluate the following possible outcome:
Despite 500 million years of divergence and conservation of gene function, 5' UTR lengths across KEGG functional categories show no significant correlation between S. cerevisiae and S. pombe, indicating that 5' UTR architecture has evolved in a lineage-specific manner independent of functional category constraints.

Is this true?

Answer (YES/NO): NO